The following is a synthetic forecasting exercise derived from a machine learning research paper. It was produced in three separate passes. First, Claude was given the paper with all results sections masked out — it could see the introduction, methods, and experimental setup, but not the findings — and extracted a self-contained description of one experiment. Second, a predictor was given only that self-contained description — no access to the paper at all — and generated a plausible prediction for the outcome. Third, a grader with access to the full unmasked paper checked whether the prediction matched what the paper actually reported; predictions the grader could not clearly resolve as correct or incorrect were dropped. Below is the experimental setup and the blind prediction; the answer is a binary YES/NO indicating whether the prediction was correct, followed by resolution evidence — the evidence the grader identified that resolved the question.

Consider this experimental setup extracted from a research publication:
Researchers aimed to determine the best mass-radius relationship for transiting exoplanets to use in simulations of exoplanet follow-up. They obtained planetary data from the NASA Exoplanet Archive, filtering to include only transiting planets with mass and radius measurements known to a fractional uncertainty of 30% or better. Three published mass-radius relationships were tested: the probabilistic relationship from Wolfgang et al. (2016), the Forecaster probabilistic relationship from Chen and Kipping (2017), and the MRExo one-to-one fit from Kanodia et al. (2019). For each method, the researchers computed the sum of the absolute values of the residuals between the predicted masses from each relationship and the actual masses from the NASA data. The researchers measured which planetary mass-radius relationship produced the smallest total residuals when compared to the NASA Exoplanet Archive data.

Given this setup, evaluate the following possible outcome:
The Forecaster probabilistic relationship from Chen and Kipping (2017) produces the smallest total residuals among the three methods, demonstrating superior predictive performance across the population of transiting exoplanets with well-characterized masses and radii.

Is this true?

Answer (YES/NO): NO